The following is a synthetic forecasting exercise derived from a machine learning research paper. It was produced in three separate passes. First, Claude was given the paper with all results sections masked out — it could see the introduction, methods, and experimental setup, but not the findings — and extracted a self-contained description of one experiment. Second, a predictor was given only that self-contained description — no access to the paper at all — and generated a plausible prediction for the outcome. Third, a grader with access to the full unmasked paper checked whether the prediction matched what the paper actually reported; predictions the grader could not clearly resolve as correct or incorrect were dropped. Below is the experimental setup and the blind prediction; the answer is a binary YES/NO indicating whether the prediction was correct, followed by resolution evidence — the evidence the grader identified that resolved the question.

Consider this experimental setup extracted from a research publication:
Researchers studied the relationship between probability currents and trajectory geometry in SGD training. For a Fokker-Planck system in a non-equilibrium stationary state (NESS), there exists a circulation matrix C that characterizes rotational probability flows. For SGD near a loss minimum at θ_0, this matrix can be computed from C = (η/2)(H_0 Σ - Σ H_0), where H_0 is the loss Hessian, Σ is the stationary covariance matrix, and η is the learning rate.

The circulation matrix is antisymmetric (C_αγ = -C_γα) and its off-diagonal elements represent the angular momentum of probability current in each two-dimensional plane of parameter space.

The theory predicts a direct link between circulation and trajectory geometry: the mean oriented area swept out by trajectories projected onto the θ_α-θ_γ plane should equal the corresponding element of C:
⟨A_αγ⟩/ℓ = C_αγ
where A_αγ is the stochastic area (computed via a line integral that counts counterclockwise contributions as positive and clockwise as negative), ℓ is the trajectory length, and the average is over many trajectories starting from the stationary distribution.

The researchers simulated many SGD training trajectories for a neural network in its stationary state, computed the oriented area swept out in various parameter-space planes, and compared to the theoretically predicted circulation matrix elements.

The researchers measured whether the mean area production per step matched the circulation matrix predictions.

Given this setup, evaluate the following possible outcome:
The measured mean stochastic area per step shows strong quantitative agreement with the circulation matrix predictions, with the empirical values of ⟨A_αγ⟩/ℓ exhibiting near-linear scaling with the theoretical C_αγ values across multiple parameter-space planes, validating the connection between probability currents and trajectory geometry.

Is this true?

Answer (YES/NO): YES